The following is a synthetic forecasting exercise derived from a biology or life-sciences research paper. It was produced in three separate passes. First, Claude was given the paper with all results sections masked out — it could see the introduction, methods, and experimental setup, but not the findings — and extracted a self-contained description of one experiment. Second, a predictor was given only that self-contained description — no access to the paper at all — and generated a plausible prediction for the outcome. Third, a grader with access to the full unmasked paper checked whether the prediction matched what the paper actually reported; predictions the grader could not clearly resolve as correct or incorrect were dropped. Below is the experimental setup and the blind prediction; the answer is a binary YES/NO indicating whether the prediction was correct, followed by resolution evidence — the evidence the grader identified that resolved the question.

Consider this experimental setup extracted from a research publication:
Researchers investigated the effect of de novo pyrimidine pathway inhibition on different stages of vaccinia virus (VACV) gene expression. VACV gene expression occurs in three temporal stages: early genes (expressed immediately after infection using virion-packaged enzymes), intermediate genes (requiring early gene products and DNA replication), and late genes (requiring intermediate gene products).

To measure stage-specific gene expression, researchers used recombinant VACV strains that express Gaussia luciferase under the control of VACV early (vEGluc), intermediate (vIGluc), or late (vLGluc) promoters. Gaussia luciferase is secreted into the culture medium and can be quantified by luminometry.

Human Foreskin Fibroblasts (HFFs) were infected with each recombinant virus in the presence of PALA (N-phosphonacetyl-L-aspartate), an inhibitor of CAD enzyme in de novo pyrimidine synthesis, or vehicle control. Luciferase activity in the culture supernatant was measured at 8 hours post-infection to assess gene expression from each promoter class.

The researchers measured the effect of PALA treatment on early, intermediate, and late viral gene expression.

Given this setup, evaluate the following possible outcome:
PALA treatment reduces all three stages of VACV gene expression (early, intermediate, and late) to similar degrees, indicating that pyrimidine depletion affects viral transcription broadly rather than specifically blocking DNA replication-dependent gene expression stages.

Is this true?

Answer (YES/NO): NO